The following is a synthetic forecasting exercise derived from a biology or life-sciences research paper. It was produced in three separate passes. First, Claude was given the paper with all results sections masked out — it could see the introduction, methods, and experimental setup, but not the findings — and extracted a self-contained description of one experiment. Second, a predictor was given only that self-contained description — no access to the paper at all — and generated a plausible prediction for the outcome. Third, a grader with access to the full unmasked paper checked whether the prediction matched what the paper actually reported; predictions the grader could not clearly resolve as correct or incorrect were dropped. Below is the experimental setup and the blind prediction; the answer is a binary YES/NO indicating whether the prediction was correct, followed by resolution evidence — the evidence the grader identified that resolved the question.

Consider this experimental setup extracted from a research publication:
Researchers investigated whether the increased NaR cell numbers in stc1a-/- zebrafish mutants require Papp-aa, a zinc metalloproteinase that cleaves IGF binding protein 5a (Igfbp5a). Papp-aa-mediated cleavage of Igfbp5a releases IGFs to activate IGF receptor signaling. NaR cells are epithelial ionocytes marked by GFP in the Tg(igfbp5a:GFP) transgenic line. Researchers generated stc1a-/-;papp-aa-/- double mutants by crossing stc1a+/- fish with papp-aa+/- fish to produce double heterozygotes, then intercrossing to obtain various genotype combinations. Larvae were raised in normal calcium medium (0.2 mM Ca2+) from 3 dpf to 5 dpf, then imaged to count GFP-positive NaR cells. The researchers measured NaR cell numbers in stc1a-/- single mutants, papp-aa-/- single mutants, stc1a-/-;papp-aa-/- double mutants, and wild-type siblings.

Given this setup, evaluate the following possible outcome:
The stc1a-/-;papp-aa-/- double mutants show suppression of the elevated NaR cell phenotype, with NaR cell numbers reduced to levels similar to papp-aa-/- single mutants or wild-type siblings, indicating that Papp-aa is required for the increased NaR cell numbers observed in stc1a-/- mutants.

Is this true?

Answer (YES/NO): YES